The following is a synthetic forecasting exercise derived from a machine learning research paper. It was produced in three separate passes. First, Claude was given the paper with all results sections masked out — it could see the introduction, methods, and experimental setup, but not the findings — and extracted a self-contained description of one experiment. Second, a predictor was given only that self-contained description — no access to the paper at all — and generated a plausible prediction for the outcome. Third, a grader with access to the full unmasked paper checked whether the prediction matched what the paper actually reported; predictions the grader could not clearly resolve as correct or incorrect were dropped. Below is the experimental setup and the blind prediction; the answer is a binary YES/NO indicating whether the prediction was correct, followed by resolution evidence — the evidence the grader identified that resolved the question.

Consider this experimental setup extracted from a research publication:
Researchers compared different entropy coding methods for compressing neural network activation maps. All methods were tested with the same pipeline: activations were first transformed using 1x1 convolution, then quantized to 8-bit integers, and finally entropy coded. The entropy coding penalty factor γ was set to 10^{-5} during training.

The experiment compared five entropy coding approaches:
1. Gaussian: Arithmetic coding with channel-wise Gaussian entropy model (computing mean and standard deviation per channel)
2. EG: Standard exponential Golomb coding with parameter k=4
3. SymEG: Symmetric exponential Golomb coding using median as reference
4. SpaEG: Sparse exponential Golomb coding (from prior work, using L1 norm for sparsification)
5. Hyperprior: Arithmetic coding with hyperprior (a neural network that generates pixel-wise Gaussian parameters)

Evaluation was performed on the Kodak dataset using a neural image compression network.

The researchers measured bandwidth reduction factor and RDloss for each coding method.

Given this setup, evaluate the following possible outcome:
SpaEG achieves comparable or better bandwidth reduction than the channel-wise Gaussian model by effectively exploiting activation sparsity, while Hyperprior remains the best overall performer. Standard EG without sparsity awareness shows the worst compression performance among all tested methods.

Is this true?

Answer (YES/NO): NO